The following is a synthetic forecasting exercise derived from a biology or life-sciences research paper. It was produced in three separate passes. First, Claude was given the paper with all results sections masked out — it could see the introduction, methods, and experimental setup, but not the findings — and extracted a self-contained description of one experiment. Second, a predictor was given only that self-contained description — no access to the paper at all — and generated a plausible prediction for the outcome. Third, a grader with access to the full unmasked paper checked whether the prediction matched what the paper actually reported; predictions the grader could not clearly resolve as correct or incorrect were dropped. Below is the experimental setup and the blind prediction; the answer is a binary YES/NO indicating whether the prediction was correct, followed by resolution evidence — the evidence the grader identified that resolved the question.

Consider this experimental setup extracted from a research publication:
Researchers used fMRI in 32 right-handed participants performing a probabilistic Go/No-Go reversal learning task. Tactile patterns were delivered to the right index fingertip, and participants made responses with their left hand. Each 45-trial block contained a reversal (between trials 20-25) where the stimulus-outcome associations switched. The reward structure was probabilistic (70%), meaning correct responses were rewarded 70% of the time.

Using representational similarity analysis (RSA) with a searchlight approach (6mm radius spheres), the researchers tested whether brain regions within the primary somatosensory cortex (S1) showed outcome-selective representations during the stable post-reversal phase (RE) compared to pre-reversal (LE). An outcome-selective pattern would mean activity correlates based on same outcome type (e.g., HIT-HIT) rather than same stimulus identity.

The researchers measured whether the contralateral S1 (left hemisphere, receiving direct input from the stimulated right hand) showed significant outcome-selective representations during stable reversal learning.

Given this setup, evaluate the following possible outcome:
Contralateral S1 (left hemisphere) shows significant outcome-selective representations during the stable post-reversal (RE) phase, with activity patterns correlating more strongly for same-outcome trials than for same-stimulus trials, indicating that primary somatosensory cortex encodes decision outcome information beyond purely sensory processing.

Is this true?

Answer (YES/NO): NO